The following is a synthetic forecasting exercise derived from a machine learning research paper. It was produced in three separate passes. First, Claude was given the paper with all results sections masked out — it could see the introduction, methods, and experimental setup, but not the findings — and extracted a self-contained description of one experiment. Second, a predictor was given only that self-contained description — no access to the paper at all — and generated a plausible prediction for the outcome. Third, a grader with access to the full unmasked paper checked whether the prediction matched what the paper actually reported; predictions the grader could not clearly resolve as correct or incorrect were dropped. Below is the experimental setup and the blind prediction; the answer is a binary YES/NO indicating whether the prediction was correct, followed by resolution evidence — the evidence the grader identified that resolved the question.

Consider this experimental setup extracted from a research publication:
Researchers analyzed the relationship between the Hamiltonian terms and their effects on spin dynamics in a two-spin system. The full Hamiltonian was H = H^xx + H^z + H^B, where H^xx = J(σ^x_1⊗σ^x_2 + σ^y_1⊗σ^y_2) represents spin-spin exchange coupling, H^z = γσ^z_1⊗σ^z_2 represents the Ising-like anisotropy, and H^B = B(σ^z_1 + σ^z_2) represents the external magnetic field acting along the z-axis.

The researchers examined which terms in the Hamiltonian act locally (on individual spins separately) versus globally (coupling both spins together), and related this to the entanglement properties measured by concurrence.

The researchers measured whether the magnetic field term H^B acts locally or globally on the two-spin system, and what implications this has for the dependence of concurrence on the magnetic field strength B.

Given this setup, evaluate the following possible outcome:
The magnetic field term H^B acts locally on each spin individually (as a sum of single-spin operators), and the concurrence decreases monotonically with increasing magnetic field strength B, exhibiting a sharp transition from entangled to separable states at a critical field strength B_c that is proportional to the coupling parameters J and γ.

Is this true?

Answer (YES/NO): NO